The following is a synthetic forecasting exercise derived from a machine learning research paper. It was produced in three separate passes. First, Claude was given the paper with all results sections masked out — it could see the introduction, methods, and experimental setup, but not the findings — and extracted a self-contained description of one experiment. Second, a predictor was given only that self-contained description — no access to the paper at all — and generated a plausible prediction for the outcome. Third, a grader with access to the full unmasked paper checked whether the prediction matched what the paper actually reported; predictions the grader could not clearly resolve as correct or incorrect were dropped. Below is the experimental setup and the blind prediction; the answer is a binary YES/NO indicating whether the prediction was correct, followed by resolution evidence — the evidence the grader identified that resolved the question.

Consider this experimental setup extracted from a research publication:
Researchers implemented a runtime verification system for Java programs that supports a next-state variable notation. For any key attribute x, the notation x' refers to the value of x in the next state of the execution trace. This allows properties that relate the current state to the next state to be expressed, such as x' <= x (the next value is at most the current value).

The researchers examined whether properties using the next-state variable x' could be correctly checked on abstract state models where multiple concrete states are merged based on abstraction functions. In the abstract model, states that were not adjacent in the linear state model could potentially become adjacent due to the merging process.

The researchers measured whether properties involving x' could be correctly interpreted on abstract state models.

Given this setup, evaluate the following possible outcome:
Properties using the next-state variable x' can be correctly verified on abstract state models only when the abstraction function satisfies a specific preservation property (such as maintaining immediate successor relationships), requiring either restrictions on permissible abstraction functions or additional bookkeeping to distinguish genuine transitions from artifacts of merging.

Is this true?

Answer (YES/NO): NO